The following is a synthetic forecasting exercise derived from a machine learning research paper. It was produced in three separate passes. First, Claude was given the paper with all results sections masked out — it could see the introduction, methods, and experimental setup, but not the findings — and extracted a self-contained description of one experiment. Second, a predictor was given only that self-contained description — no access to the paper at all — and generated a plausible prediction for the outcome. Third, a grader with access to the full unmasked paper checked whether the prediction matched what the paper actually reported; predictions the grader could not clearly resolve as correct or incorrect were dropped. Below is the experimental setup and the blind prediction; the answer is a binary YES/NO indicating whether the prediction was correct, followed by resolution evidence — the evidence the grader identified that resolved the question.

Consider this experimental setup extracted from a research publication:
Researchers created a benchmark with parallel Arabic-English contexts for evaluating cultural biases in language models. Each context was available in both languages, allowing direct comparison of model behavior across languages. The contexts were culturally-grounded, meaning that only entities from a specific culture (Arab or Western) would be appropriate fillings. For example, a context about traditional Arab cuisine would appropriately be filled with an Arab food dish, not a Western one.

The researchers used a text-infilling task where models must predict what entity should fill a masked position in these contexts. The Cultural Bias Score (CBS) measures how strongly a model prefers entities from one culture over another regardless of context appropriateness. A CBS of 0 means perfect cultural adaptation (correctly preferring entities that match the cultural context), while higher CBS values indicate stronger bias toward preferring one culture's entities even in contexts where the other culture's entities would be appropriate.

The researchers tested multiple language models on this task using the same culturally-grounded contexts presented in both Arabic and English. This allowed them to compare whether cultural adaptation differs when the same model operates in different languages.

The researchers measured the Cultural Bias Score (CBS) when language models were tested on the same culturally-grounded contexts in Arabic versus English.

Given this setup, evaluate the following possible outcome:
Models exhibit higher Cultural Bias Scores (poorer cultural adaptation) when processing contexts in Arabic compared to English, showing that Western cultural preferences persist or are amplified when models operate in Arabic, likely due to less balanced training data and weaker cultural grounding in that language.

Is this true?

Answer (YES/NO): YES